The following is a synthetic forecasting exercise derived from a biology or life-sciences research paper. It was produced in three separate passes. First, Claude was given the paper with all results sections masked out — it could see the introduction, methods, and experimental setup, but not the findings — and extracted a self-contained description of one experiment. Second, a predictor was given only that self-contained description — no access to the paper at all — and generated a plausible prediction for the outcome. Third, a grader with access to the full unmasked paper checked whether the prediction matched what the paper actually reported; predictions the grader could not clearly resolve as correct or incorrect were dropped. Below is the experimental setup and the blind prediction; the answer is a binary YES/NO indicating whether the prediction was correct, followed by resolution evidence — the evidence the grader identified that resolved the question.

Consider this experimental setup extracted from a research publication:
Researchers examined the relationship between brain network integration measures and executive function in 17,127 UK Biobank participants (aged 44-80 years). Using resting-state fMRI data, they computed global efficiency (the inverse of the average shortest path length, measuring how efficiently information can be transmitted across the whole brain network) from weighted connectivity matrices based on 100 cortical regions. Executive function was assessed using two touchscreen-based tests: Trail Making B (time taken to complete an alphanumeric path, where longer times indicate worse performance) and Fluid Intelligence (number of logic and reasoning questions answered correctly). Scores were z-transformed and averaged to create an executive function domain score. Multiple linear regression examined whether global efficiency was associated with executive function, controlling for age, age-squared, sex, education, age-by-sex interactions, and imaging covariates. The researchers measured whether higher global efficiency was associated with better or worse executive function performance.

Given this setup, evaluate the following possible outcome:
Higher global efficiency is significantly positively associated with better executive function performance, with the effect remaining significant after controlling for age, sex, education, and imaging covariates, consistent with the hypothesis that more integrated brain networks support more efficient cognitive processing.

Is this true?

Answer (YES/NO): NO